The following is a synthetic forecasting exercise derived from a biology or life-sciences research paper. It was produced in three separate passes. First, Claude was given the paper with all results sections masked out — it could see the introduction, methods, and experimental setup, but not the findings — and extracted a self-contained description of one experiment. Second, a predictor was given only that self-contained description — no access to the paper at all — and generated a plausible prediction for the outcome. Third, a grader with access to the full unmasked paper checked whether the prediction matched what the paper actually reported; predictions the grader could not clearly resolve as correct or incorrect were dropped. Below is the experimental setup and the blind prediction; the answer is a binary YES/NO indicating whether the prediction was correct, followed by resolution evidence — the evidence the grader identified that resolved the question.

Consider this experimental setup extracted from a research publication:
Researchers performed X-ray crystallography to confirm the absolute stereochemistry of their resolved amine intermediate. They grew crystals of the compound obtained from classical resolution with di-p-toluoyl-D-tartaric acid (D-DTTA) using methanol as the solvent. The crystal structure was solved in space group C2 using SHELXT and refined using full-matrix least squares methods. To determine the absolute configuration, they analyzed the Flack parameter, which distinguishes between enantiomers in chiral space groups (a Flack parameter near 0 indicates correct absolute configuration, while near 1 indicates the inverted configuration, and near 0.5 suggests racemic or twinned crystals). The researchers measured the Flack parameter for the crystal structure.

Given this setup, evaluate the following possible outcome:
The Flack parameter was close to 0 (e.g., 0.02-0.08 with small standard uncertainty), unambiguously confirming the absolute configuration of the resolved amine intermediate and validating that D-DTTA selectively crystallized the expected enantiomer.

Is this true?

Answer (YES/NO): NO